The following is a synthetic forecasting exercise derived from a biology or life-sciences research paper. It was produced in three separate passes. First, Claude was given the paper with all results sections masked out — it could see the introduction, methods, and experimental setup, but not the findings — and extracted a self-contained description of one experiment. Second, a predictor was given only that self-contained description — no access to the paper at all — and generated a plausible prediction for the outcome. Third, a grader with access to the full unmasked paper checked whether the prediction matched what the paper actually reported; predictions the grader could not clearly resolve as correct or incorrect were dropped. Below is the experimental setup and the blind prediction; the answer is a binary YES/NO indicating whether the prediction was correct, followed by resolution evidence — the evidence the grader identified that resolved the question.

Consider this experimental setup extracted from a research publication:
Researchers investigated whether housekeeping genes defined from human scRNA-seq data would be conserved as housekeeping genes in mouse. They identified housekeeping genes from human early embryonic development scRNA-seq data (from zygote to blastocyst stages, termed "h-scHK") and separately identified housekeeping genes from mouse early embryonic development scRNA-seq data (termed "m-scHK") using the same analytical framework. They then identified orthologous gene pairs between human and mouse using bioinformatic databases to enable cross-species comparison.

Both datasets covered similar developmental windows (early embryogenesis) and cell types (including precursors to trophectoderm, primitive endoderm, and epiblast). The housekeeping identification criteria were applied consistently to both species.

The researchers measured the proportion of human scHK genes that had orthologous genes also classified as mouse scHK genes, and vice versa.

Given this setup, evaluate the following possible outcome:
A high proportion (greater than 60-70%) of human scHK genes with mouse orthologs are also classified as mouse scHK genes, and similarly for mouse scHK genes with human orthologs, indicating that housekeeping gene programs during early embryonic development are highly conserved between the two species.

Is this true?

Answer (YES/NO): NO